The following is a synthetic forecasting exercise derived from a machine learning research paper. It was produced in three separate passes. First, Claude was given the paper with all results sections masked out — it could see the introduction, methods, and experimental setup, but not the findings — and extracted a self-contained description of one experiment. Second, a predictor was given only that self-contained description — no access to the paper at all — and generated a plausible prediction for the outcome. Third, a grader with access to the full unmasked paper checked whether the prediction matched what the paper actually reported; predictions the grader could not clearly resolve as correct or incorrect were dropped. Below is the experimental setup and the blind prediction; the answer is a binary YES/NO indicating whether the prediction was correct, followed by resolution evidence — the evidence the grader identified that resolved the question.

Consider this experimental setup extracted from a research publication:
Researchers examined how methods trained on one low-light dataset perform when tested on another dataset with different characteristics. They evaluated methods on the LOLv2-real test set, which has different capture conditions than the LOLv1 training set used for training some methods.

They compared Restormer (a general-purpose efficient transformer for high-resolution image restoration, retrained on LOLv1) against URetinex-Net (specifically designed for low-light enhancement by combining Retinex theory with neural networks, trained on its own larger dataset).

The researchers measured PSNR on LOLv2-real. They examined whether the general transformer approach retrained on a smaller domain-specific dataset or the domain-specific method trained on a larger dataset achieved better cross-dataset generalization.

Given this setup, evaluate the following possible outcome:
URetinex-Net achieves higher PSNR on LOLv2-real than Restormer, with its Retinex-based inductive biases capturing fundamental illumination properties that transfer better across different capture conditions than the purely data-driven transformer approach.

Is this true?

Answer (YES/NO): NO